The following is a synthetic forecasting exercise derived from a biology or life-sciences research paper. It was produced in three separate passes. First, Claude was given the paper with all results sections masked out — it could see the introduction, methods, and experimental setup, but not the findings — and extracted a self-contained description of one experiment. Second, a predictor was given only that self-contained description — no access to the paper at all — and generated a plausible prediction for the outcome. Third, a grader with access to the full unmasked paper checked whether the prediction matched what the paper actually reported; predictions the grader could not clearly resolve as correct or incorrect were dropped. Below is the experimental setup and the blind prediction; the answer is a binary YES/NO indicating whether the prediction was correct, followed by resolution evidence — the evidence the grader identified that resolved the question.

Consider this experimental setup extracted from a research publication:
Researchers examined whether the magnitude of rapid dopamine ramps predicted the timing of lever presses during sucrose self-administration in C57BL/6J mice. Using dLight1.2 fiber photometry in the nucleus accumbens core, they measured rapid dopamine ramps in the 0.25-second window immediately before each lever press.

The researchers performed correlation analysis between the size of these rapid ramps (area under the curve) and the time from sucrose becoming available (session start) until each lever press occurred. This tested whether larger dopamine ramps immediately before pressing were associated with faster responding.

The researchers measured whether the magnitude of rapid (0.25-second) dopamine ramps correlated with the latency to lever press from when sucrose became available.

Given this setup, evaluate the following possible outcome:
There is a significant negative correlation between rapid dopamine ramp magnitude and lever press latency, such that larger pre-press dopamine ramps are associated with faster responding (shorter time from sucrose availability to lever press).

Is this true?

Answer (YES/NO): NO